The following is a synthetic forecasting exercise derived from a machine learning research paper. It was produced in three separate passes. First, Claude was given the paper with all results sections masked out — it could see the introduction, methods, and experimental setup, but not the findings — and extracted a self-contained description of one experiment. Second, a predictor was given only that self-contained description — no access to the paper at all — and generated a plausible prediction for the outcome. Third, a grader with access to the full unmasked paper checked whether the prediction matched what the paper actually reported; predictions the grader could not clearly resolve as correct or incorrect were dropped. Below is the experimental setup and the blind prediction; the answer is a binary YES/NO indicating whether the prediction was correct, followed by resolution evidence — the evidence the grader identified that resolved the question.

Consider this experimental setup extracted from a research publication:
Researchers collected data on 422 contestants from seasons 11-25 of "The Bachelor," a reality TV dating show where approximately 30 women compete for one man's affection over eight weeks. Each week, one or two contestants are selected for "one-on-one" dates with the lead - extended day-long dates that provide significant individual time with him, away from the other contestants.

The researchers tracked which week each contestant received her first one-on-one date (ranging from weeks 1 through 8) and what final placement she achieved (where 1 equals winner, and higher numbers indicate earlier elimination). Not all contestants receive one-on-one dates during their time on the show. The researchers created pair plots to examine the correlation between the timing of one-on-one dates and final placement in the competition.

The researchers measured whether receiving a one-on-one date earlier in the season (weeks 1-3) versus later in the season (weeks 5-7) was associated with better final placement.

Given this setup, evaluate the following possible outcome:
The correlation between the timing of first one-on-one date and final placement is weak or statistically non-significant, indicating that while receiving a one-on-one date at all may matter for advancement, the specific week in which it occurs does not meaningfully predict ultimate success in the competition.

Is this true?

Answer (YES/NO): NO